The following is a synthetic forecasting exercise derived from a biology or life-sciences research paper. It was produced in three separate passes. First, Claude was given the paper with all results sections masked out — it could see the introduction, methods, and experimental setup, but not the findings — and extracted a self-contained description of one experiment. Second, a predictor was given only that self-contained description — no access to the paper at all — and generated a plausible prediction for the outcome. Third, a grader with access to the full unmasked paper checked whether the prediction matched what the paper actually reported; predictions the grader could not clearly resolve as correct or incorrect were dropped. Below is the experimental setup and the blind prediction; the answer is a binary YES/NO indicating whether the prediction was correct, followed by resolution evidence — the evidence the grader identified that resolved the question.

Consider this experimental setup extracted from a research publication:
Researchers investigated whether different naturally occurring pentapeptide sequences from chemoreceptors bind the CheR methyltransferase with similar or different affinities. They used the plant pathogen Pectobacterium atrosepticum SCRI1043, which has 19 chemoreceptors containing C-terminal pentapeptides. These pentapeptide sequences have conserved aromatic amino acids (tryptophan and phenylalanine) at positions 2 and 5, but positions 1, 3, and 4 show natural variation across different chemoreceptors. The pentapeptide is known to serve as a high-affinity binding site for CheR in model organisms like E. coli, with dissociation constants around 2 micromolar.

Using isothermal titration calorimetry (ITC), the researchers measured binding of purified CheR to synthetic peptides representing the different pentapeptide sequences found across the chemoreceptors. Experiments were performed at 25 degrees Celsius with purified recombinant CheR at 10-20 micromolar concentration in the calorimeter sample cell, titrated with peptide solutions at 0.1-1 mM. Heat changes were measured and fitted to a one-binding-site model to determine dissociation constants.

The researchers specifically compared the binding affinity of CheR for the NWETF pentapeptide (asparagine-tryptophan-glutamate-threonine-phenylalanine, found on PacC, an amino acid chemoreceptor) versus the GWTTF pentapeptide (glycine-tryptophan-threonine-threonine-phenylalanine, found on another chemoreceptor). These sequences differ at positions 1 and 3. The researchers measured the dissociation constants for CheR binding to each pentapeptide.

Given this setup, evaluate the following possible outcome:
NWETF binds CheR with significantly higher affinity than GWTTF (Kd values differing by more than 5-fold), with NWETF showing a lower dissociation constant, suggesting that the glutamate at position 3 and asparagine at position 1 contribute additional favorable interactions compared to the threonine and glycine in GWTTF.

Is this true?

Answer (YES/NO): NO